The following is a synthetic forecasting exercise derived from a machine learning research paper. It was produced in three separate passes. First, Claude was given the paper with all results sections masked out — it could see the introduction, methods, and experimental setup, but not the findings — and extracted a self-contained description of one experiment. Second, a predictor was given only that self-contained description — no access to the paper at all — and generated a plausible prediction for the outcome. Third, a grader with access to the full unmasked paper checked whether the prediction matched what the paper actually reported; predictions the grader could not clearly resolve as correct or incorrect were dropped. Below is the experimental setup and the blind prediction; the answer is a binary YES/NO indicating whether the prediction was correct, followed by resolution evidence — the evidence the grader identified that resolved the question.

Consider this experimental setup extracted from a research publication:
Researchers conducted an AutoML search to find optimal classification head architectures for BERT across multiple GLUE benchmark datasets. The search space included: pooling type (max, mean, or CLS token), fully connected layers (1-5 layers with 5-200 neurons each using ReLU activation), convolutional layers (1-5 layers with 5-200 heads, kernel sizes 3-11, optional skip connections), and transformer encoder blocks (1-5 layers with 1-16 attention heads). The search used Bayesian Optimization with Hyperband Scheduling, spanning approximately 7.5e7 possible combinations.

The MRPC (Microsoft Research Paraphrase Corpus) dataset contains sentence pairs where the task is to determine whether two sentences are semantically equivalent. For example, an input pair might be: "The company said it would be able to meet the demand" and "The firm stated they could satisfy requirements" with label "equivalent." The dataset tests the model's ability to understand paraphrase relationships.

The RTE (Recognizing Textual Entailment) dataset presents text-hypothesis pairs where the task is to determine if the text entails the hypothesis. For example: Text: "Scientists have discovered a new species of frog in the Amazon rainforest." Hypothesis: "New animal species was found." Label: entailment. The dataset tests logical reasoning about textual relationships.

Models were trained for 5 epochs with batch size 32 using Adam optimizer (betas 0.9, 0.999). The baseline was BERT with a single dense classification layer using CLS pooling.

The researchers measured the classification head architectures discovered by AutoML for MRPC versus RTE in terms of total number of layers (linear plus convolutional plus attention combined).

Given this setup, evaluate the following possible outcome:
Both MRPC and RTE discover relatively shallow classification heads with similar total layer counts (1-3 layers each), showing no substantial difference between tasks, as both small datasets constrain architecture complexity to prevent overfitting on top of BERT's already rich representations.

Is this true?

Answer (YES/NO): NO